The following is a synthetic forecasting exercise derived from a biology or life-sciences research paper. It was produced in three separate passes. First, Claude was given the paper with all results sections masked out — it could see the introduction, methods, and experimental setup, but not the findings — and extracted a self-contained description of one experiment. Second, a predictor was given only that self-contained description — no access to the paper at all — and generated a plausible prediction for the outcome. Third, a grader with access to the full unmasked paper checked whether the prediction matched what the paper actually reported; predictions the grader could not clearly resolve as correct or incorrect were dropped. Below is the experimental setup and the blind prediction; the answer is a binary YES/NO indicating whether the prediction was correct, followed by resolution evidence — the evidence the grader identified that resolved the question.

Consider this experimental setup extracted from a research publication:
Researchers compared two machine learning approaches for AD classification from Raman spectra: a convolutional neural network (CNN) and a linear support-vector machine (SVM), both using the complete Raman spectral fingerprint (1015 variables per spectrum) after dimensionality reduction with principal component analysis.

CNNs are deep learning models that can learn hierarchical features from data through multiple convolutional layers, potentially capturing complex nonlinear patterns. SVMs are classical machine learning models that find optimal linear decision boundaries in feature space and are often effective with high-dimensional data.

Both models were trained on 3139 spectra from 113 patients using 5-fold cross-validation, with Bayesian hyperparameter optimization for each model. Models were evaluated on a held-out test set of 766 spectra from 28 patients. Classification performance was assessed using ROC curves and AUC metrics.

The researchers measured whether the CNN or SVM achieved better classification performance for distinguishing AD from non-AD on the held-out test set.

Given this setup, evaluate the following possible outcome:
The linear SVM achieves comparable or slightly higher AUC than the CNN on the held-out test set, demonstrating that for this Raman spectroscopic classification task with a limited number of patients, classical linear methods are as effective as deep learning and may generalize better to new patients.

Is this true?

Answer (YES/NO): YES